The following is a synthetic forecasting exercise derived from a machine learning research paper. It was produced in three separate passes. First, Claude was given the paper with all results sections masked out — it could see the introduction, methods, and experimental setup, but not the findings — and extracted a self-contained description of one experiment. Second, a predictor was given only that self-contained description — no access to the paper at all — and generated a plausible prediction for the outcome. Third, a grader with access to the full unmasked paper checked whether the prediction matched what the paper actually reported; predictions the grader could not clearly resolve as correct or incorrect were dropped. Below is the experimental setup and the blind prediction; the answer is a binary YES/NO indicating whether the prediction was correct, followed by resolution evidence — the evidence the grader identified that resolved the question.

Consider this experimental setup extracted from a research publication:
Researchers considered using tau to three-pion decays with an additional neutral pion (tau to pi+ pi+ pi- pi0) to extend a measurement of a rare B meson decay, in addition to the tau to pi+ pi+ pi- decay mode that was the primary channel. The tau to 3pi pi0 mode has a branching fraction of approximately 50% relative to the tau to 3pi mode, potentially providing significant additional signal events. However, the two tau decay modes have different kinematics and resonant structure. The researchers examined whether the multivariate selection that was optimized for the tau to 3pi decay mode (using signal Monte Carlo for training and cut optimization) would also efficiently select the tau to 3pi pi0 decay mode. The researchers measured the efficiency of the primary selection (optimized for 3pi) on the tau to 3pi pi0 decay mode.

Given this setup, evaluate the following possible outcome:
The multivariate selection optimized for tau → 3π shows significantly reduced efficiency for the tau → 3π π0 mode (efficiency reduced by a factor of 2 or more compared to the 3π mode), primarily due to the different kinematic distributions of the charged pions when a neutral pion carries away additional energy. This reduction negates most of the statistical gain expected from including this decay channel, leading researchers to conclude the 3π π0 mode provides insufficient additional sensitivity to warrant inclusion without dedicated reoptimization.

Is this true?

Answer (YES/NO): YES